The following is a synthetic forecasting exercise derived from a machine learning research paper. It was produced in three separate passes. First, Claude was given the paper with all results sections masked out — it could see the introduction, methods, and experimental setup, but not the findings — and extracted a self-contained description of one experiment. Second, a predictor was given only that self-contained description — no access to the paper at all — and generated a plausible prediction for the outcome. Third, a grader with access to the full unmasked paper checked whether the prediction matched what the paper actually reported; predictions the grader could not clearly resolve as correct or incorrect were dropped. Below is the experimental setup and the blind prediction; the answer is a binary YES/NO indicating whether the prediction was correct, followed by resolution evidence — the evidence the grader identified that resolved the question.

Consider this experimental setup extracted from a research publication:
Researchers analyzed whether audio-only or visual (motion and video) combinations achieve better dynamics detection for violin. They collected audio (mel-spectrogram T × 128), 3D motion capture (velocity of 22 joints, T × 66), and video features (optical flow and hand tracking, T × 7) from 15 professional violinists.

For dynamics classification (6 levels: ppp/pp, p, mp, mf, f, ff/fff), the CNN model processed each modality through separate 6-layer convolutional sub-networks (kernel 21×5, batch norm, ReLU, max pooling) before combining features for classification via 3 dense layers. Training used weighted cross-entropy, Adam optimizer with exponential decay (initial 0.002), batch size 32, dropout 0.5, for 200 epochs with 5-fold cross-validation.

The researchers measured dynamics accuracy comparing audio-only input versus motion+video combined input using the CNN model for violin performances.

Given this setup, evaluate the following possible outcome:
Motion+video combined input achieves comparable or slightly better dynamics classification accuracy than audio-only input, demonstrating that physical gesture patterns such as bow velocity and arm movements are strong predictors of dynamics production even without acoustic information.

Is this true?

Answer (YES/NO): YES